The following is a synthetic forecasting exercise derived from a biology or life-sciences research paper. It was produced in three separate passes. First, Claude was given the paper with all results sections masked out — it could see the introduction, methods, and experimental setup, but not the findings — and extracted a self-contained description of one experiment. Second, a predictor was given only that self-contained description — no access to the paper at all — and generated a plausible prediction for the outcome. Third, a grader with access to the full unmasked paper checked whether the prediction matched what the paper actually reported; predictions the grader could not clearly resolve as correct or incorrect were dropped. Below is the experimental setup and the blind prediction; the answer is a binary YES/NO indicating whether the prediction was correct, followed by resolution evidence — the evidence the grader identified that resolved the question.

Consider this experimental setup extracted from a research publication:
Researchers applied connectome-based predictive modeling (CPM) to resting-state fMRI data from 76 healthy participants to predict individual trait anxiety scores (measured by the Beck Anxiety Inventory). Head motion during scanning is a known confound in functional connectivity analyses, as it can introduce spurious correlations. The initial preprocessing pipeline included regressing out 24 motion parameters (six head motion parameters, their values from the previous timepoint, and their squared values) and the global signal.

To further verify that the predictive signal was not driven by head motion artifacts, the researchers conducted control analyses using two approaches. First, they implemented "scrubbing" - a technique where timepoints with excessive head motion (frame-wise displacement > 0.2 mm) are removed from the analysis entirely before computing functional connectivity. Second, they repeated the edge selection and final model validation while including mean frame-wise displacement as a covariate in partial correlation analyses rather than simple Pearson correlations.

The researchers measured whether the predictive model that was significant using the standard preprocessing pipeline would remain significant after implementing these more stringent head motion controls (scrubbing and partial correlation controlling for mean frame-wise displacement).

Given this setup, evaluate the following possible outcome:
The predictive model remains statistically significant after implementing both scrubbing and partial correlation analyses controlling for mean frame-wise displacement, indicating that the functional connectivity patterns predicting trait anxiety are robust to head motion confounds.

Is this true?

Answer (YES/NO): YES